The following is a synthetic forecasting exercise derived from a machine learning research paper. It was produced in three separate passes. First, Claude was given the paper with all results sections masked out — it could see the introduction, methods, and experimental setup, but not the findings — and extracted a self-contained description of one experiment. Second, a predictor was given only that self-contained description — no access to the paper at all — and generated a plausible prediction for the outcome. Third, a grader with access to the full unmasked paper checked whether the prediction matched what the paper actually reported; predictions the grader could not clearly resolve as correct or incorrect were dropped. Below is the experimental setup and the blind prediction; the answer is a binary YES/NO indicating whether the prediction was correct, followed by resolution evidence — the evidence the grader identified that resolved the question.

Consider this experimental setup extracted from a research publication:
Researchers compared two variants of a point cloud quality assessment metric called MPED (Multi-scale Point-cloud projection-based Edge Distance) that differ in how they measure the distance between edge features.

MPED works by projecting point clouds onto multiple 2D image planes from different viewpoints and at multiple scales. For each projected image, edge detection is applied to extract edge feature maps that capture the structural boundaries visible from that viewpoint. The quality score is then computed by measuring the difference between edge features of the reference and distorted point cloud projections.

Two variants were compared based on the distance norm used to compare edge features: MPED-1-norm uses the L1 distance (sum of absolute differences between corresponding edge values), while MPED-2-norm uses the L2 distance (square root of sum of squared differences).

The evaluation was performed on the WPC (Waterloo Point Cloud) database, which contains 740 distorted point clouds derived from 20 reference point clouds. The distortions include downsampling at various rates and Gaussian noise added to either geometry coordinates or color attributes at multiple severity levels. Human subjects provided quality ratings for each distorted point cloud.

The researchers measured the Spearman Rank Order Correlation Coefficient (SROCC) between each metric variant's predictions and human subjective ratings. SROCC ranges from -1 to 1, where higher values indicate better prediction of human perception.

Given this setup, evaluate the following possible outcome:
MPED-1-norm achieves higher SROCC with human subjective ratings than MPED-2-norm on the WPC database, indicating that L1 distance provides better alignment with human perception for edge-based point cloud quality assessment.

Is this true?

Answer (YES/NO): YES